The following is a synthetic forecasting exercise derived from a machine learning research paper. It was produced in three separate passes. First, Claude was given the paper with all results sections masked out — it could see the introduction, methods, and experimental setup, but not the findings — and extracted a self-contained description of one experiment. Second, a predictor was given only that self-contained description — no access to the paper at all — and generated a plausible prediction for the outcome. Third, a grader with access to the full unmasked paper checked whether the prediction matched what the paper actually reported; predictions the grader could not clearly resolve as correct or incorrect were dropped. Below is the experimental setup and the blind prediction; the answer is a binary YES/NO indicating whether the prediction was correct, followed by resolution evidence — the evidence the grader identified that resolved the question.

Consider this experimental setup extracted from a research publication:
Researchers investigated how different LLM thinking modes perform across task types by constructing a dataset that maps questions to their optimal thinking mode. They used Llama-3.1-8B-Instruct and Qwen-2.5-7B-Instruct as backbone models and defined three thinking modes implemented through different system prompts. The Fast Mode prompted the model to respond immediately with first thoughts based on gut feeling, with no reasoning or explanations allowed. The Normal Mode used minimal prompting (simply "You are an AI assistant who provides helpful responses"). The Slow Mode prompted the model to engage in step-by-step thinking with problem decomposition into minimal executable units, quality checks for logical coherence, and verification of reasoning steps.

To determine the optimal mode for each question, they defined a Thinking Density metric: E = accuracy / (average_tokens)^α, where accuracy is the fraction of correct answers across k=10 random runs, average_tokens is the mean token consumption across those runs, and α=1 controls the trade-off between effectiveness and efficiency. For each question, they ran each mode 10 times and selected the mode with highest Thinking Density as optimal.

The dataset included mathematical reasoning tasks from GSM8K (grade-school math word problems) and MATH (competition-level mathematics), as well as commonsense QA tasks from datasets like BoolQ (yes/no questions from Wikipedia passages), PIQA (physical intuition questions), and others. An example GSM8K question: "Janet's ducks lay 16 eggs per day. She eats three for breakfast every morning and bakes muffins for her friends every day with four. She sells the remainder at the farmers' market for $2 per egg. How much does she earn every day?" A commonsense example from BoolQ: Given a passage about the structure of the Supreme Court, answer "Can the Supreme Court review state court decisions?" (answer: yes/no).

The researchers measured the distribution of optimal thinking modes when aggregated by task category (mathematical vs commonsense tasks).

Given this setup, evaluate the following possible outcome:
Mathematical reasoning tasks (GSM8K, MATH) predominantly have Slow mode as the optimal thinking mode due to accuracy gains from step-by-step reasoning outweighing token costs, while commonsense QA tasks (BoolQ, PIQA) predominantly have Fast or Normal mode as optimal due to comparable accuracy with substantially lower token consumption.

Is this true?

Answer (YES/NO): NO